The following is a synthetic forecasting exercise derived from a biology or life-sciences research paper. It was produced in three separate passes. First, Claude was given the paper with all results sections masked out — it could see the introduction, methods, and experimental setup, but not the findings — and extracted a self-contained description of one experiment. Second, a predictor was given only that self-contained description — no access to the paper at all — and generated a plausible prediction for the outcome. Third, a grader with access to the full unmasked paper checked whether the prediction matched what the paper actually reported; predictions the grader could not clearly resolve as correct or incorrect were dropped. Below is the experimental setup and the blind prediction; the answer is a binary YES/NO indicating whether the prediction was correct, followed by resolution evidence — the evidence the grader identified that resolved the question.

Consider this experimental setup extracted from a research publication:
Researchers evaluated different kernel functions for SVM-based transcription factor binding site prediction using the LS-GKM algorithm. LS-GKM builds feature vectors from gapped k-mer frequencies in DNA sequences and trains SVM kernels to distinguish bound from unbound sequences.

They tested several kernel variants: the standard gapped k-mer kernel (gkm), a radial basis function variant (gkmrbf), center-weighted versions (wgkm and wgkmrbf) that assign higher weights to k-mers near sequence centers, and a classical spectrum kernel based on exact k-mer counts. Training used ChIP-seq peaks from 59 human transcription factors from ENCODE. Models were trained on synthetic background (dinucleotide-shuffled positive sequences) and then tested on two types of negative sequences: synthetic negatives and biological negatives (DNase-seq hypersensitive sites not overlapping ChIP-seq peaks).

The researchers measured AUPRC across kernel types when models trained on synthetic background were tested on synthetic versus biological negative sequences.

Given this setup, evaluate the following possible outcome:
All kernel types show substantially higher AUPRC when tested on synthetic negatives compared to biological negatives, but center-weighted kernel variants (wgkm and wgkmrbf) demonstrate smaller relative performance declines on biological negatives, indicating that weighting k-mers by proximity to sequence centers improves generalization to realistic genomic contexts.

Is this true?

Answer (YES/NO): YES